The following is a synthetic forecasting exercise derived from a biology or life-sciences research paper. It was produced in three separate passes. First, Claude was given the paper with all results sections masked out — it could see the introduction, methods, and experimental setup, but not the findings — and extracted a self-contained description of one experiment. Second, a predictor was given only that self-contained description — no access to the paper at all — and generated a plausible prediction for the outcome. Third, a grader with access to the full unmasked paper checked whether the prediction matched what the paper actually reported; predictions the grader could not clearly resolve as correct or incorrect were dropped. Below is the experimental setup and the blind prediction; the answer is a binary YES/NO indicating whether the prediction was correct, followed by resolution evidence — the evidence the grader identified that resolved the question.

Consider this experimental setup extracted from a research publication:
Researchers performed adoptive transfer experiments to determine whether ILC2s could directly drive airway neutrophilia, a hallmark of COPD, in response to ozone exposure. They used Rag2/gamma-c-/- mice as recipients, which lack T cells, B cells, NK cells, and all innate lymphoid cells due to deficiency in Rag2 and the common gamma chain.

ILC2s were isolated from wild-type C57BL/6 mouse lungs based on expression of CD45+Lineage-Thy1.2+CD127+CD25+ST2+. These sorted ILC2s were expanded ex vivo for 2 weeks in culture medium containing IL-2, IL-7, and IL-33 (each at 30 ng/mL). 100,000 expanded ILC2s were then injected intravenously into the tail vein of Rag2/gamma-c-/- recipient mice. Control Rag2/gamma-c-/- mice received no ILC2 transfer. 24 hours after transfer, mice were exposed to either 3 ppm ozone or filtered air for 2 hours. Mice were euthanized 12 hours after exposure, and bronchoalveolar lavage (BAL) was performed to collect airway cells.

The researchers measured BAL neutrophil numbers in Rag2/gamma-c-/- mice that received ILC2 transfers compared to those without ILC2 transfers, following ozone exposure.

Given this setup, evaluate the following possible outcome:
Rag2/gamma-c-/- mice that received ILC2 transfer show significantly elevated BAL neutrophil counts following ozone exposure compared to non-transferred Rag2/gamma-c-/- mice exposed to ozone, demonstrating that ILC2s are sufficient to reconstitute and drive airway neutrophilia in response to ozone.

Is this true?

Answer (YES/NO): YES